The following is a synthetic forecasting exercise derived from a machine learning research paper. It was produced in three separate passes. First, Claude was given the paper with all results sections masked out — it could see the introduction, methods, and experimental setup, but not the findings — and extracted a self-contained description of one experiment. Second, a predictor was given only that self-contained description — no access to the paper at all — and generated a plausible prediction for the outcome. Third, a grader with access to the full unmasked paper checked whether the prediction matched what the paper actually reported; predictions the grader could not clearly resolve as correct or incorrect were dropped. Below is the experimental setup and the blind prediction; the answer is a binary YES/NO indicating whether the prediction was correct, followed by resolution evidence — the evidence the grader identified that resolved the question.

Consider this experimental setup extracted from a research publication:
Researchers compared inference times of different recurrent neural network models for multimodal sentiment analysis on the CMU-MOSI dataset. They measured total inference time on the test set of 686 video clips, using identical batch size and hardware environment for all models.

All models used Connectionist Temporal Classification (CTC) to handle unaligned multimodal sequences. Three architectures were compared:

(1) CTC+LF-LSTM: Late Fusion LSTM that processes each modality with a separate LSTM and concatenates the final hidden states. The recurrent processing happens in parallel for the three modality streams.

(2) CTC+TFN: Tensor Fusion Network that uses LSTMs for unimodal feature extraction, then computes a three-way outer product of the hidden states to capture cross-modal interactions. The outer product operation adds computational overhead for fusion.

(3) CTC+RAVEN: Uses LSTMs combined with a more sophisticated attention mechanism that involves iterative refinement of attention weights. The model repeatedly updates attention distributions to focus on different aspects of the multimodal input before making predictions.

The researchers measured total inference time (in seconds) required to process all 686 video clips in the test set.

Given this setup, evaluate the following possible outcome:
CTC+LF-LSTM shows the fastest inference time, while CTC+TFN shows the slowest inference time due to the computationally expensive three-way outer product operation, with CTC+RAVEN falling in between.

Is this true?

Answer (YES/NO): NO